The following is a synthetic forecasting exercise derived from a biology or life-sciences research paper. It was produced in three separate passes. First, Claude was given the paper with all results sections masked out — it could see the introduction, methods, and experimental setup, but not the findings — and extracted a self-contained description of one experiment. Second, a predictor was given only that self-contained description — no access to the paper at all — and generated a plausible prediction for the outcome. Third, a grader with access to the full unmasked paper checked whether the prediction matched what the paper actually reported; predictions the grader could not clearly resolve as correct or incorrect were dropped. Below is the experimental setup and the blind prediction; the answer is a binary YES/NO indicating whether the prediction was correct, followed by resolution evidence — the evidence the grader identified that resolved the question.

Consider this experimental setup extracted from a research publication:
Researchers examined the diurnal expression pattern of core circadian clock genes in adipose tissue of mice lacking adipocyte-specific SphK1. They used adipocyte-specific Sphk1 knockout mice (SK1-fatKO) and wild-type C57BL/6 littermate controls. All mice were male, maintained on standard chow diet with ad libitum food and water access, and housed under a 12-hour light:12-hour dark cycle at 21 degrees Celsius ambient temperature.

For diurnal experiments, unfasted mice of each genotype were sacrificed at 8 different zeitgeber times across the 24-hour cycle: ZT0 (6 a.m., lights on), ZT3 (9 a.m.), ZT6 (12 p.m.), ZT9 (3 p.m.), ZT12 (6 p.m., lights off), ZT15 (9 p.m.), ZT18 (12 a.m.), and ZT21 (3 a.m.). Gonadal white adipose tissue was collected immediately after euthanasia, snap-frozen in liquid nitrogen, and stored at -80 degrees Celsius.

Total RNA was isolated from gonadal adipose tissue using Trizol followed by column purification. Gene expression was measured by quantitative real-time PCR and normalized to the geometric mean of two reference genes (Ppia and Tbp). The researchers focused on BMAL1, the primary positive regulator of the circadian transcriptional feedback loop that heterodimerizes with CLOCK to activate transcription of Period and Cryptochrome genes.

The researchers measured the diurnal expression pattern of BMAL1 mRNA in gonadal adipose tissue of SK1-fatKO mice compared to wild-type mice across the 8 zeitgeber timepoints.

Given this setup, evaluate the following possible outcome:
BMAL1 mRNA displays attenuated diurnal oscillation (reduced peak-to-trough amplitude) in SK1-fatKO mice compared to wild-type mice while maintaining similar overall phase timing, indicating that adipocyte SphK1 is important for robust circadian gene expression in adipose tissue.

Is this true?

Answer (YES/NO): NO